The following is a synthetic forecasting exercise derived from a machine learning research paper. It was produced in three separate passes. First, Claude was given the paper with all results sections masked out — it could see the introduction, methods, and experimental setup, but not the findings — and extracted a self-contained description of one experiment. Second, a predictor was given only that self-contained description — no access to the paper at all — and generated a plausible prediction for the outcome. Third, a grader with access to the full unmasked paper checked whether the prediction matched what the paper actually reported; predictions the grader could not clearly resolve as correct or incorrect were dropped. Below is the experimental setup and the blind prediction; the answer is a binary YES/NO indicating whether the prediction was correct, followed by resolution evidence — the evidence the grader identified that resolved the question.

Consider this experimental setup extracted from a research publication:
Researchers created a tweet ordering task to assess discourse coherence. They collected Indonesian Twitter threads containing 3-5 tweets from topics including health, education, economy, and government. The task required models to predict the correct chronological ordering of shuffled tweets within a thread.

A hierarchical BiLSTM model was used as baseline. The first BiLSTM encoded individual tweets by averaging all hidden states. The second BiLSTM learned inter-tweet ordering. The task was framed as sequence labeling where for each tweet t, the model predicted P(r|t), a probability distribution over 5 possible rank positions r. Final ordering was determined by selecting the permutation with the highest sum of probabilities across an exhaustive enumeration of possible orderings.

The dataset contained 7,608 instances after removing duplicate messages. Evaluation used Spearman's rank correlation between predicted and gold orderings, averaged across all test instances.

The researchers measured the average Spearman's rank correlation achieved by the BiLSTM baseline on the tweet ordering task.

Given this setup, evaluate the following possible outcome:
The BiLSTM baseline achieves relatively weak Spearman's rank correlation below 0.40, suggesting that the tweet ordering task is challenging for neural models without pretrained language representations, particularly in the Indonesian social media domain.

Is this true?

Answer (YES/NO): NO